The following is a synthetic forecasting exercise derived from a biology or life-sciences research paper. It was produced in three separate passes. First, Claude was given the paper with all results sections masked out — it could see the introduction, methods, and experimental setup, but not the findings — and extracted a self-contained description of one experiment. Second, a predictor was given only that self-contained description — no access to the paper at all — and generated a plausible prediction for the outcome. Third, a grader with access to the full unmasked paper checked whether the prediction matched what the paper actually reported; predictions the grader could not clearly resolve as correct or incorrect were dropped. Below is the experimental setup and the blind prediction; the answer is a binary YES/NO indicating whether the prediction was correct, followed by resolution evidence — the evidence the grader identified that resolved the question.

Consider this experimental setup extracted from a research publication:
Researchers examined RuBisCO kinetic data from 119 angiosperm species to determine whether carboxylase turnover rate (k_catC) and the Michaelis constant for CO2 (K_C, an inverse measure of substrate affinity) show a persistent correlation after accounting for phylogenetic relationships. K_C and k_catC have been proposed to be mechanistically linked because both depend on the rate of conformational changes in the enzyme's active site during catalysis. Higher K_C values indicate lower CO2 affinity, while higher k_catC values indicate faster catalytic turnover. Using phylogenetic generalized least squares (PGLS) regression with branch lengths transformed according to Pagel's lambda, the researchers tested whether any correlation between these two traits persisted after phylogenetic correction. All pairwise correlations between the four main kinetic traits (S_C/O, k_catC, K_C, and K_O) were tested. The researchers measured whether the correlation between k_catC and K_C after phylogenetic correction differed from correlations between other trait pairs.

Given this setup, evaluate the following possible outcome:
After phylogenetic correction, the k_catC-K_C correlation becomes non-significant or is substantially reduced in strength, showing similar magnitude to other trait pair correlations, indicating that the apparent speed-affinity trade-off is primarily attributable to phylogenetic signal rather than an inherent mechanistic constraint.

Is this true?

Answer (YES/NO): NO